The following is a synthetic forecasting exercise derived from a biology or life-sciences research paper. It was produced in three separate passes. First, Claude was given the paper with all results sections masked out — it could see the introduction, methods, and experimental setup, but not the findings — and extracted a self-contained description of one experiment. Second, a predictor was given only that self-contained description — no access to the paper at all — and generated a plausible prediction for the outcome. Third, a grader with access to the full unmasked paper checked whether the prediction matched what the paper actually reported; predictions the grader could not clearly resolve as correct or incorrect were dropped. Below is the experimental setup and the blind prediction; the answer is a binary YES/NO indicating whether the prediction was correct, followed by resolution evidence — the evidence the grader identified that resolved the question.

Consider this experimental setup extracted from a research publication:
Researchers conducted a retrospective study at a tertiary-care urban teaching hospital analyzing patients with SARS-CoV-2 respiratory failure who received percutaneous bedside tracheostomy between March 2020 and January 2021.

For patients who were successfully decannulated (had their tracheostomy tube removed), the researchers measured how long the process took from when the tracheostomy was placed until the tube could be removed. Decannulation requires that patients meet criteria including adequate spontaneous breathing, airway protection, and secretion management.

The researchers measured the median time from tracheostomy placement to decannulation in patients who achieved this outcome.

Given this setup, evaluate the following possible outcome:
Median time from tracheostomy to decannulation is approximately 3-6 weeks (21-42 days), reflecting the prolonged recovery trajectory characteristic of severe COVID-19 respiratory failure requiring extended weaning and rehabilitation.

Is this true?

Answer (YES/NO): YES